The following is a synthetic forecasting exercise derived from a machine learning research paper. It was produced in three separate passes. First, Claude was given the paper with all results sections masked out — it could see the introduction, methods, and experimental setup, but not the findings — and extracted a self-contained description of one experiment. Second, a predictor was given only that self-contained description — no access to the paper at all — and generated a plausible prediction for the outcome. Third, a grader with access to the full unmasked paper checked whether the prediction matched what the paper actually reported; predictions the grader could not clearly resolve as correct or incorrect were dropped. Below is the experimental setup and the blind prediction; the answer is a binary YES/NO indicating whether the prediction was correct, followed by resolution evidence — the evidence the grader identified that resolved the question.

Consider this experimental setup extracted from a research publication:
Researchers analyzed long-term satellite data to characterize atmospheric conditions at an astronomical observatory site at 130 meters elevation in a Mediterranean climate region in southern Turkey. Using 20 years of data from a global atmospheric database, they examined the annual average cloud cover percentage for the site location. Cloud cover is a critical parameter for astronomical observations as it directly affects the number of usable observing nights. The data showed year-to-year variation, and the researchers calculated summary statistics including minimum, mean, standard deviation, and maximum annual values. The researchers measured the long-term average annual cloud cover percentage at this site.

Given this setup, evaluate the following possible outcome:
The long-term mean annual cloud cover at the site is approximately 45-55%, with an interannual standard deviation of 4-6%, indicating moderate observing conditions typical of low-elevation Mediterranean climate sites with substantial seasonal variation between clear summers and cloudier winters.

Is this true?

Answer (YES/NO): NO